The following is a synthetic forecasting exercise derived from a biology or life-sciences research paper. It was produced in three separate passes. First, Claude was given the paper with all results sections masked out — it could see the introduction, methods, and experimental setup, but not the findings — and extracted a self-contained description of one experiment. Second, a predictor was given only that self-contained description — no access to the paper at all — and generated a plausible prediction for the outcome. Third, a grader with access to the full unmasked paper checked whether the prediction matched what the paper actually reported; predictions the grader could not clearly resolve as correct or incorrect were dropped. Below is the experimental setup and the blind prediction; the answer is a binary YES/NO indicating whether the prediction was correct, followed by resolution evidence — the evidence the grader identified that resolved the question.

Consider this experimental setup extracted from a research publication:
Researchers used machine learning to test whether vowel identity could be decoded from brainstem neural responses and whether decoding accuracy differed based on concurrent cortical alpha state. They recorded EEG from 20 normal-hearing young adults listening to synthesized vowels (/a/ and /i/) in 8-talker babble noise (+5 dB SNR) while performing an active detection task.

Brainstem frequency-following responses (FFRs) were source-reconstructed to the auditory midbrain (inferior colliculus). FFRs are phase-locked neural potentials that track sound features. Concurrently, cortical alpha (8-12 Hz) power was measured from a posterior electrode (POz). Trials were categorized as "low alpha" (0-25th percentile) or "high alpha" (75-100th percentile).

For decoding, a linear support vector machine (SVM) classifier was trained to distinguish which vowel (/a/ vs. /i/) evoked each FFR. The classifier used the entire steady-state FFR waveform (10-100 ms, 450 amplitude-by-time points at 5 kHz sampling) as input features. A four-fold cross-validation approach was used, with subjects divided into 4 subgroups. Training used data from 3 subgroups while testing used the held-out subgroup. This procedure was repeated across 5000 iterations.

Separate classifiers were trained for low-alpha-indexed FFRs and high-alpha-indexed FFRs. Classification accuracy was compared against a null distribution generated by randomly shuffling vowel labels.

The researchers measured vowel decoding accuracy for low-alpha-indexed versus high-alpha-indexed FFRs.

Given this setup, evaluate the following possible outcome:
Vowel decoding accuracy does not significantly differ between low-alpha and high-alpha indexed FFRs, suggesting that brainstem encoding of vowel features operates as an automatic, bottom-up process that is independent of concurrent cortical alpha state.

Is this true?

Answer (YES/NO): NO